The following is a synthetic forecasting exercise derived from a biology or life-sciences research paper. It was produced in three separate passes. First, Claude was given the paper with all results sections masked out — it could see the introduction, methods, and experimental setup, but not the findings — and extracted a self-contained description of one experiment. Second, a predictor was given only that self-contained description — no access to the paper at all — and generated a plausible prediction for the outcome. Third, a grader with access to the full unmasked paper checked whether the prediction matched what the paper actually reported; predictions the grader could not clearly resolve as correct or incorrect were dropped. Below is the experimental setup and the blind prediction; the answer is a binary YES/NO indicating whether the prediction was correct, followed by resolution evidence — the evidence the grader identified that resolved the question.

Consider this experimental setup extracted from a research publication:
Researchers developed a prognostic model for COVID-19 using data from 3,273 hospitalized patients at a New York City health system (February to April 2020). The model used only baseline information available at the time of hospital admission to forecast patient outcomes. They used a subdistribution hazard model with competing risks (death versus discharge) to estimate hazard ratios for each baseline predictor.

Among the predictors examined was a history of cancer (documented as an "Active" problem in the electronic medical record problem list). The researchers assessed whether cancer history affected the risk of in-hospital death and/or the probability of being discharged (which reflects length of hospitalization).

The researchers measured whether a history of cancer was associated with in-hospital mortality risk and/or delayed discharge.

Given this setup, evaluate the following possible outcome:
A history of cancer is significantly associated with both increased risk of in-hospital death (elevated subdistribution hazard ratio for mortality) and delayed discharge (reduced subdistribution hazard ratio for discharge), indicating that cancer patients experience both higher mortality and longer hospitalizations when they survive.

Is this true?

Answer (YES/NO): NO